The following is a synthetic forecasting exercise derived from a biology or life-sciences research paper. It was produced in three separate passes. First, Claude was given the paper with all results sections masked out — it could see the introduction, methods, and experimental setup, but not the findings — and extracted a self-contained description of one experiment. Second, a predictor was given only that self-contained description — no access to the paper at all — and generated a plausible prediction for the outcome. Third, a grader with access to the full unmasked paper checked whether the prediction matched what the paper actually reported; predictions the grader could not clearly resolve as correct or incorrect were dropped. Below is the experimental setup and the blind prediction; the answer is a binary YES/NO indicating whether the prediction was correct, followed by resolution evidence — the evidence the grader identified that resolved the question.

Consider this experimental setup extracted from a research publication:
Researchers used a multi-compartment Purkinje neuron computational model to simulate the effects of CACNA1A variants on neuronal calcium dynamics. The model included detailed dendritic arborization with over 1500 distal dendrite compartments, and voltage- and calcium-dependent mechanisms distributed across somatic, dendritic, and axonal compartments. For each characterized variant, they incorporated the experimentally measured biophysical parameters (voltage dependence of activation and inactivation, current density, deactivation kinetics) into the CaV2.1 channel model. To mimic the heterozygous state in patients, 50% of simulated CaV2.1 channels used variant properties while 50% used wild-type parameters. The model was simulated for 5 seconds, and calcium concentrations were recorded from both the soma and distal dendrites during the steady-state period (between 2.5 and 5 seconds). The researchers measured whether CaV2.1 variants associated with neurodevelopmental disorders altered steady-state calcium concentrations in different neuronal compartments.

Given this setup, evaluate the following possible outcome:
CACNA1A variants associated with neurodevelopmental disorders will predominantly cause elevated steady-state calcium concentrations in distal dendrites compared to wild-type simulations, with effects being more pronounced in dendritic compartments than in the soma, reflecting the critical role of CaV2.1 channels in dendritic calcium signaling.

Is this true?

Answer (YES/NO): NO